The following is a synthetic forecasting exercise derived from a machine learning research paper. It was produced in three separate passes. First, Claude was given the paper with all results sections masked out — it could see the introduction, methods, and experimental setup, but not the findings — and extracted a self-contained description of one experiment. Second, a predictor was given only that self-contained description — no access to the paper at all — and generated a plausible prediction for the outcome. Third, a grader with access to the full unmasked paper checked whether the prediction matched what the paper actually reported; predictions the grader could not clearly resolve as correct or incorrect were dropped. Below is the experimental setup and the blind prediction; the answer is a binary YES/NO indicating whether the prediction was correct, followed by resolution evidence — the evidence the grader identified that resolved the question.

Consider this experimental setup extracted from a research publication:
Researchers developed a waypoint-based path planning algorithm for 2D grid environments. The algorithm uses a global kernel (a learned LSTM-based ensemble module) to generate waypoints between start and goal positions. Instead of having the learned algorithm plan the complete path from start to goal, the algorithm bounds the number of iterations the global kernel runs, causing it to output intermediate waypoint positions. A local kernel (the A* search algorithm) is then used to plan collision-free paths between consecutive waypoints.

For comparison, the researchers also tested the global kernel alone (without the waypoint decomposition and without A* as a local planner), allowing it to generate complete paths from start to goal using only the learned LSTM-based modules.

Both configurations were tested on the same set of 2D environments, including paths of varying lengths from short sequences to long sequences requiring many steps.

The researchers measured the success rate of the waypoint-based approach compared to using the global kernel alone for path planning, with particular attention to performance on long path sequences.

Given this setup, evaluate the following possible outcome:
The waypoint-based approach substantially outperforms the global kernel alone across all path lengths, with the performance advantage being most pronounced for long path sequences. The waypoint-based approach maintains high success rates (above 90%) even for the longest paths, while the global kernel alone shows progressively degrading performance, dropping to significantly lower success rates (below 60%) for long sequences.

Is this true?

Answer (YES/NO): NO